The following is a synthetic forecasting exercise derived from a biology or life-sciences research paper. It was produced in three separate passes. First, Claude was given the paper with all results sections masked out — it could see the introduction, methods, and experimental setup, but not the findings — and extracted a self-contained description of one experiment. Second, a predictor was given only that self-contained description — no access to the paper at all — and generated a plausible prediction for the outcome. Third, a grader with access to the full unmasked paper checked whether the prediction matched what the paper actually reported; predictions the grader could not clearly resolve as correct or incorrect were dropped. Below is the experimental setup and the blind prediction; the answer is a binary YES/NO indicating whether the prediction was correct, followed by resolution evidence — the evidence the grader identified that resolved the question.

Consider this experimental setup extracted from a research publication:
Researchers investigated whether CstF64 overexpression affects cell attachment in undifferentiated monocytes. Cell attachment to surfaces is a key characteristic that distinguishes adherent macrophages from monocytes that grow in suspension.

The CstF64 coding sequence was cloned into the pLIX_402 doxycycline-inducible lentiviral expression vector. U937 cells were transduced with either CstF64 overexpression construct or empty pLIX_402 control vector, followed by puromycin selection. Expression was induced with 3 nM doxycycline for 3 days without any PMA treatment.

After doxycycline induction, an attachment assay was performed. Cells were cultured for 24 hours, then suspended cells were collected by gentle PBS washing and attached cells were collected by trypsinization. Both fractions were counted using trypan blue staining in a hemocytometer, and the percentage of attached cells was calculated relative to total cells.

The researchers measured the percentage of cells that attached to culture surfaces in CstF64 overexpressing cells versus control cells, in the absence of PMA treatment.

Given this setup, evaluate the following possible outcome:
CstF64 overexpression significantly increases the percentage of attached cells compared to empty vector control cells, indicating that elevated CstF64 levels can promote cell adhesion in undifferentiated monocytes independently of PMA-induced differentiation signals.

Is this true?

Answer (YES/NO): YES